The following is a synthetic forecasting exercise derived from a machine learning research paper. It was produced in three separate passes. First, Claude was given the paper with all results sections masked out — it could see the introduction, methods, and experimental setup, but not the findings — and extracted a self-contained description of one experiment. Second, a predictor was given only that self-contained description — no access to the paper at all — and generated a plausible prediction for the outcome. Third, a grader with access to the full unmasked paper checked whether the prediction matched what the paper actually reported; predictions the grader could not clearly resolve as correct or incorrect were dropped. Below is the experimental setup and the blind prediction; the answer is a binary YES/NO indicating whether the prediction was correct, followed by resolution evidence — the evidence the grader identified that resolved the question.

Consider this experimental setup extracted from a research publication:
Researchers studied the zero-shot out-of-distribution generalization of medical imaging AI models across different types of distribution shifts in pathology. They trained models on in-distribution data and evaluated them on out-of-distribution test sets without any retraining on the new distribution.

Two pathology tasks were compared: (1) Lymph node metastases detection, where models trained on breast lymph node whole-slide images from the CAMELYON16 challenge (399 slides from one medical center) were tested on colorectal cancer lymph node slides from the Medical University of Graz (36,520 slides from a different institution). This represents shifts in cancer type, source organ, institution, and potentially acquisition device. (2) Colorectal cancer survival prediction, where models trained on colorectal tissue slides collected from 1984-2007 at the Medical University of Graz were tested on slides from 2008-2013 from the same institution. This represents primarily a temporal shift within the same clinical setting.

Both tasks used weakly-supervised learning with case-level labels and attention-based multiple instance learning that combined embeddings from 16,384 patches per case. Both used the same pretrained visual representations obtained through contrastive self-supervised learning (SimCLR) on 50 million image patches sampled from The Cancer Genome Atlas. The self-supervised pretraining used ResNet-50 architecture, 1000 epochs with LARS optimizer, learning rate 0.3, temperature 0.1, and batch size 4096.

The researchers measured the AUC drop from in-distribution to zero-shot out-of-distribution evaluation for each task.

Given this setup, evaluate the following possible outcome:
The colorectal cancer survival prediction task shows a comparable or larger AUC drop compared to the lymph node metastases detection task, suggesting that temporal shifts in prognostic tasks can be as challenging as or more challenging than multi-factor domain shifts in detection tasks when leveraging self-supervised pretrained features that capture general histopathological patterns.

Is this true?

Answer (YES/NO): NO